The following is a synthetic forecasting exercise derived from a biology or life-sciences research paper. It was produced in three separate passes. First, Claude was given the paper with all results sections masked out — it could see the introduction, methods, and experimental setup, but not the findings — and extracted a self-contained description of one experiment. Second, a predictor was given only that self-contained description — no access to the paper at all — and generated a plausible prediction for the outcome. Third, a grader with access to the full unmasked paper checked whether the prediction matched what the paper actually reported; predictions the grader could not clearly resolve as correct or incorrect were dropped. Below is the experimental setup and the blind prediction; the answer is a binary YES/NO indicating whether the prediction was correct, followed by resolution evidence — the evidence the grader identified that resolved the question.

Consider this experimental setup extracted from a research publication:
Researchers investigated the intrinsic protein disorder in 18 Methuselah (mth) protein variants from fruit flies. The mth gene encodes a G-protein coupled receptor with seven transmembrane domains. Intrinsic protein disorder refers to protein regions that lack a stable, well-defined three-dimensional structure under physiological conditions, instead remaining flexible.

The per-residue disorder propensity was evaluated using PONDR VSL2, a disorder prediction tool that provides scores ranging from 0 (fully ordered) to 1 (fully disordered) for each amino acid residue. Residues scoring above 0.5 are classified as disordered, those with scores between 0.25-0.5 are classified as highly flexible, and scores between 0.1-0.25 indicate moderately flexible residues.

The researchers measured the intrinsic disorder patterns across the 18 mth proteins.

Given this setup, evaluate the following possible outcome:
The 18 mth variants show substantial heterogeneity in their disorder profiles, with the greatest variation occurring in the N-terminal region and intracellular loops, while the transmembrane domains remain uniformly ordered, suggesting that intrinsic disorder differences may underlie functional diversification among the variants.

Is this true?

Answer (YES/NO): NO